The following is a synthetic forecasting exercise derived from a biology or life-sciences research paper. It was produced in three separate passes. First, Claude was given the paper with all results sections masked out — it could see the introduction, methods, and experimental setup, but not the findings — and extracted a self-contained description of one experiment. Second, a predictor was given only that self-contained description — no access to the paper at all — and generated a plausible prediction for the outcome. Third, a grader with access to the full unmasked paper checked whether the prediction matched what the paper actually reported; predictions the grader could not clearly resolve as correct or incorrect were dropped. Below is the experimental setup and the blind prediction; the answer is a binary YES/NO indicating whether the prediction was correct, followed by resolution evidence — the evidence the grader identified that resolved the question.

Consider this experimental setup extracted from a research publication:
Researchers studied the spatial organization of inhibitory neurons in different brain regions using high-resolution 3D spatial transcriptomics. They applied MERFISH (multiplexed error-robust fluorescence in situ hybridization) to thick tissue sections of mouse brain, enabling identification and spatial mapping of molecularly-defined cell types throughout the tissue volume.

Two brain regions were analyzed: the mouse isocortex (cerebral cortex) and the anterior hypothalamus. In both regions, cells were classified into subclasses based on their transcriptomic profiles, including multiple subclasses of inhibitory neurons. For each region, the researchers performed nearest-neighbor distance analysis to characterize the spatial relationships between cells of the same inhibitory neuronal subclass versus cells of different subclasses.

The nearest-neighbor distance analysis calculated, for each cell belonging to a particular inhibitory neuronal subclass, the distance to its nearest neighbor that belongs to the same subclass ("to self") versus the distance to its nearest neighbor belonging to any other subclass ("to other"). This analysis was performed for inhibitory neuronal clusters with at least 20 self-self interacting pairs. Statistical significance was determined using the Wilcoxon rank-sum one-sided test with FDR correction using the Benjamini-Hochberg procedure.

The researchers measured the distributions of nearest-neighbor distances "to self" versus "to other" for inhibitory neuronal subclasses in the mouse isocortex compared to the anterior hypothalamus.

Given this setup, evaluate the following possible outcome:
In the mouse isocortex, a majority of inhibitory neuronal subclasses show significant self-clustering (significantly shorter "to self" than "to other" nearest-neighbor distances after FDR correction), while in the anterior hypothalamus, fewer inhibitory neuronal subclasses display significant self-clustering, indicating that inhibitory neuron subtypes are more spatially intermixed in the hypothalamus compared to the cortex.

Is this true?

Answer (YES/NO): YES